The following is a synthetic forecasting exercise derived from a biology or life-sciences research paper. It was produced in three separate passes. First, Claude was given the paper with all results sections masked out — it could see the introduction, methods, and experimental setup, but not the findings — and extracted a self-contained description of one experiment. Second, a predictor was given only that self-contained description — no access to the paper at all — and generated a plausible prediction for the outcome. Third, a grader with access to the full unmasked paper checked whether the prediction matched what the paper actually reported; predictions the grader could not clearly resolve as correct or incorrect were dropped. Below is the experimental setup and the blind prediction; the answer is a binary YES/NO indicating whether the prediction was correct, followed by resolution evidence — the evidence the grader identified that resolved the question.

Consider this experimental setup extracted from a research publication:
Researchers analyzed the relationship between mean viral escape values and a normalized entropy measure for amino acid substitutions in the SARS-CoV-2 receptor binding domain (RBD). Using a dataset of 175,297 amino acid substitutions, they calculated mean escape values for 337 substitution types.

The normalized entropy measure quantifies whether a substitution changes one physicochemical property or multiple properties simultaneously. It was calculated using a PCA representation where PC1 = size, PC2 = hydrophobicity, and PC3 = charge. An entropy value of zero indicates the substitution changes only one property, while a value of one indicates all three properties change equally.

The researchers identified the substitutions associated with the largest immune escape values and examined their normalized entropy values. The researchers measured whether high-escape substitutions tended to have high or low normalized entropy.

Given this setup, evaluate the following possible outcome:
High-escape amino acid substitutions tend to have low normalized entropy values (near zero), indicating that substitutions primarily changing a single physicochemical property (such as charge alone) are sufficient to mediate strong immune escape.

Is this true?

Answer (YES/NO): NO